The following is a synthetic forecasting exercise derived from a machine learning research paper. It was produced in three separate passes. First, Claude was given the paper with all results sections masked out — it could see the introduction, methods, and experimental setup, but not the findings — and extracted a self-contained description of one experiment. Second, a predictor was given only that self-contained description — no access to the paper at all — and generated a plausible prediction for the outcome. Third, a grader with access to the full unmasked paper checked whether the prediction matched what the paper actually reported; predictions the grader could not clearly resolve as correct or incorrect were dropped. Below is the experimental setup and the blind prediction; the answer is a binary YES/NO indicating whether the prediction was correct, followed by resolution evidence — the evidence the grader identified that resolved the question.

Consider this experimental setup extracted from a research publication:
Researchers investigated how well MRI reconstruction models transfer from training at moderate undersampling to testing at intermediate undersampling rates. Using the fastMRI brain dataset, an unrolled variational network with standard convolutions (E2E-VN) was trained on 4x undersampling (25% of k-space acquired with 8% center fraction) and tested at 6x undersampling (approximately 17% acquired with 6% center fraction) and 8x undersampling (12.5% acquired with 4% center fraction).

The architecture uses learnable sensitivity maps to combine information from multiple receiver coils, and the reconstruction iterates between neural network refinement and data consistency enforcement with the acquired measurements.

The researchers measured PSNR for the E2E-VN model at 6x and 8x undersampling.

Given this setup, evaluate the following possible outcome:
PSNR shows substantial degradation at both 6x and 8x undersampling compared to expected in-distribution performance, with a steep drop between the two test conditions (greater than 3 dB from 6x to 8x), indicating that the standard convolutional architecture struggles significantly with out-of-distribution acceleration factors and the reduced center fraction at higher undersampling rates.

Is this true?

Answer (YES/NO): YES